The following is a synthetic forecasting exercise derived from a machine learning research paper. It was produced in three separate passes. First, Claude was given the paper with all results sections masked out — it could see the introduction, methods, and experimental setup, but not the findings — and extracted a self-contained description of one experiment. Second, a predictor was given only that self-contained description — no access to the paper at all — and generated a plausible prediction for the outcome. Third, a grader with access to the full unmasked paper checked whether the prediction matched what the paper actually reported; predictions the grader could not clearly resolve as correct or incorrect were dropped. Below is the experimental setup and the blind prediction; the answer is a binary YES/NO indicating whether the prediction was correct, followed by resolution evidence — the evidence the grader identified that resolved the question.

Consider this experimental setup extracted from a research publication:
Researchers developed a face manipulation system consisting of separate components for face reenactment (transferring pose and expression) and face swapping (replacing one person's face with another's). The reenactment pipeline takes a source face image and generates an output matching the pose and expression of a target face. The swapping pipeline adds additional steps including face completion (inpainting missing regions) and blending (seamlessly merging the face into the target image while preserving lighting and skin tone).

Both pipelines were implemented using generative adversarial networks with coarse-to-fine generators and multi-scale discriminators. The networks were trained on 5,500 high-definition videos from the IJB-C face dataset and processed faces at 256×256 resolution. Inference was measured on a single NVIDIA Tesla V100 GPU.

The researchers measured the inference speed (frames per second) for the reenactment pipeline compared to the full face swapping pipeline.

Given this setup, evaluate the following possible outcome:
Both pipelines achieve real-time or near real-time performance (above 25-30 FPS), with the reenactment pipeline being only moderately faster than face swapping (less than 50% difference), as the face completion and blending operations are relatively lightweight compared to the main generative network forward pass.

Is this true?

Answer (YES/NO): NO